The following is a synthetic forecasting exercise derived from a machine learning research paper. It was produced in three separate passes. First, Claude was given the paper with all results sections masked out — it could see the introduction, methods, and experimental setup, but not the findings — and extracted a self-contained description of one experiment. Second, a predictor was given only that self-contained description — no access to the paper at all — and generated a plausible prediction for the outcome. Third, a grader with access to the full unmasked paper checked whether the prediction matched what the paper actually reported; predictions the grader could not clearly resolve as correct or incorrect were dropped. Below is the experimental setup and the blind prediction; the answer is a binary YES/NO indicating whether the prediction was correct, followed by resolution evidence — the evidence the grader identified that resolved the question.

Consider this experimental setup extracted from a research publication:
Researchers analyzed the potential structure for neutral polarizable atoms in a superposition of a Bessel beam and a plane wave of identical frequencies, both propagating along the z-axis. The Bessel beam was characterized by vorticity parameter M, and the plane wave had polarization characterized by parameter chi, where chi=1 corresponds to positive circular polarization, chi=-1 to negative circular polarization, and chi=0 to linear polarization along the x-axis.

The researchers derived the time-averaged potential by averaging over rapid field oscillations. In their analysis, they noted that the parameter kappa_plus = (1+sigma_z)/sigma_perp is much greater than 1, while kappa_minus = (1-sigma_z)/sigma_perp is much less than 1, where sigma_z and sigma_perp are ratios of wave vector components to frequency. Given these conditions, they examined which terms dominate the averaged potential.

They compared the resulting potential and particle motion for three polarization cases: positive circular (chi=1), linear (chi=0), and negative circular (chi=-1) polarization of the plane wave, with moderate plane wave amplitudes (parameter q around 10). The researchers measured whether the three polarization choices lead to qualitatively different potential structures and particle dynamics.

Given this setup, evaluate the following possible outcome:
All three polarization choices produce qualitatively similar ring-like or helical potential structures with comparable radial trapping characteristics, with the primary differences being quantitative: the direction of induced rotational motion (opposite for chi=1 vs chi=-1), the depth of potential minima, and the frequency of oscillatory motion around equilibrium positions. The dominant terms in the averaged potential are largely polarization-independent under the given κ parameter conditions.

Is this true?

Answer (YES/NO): NO